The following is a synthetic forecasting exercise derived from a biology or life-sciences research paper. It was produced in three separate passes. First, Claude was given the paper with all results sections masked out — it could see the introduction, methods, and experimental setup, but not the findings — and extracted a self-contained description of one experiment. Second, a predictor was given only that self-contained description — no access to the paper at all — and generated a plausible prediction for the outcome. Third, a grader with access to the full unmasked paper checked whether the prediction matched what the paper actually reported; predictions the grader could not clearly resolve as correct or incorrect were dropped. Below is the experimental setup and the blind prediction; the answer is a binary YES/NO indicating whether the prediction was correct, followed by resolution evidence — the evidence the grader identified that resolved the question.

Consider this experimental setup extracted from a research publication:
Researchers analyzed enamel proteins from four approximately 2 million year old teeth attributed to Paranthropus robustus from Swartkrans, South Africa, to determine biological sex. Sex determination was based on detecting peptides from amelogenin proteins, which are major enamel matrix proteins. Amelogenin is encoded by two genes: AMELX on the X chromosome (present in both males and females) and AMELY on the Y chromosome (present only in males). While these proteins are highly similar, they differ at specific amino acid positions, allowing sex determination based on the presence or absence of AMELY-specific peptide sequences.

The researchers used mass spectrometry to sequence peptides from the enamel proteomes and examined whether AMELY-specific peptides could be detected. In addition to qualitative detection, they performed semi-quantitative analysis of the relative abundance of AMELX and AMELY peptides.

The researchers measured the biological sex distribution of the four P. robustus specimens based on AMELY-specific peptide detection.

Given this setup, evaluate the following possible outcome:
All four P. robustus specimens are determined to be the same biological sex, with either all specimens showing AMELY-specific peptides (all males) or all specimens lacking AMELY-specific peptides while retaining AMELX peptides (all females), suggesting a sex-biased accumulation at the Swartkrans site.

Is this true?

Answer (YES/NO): NO